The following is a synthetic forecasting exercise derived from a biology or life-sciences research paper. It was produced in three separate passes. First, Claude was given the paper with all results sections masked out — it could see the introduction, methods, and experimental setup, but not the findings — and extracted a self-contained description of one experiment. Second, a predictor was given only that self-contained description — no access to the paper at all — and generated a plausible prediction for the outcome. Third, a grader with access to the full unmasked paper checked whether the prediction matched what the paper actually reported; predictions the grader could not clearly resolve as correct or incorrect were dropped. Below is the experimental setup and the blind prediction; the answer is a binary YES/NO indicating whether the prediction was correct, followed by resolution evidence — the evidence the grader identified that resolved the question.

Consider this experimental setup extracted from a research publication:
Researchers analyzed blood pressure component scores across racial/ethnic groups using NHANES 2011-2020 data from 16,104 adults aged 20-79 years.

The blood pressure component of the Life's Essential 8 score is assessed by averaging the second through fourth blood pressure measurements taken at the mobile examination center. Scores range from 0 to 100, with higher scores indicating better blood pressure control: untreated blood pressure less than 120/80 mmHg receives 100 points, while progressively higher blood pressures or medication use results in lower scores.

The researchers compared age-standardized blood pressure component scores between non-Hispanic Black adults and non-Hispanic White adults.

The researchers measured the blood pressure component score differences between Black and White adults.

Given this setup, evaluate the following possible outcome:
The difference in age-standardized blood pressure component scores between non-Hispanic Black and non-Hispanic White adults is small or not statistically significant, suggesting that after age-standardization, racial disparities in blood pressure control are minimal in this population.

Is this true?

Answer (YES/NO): NO